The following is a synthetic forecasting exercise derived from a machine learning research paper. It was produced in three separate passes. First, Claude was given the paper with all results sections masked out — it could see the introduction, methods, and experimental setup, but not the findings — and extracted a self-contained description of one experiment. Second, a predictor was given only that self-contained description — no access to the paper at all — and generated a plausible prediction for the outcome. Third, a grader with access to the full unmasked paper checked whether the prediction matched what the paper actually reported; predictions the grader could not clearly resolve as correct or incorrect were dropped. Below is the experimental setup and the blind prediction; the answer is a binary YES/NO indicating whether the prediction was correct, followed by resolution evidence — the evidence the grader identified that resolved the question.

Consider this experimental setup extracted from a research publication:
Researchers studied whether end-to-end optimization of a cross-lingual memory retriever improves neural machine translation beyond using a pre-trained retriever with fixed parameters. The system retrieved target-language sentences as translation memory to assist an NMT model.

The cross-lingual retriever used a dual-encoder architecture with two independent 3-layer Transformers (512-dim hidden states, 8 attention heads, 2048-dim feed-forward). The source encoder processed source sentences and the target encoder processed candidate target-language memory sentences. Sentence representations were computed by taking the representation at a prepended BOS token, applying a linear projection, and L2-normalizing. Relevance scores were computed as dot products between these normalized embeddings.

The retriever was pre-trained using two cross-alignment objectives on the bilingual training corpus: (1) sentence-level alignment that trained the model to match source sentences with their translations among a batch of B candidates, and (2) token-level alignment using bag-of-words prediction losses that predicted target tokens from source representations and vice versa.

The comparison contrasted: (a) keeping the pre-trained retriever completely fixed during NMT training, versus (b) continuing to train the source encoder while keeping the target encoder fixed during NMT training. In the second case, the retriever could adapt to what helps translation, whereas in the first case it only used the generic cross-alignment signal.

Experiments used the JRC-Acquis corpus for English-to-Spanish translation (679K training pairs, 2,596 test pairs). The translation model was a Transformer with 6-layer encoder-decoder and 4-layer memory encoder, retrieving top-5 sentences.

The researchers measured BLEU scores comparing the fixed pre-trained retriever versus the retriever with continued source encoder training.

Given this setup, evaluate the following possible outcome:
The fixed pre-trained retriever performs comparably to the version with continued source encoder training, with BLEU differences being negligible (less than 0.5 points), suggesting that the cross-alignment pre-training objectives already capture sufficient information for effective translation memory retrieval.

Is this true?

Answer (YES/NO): NO